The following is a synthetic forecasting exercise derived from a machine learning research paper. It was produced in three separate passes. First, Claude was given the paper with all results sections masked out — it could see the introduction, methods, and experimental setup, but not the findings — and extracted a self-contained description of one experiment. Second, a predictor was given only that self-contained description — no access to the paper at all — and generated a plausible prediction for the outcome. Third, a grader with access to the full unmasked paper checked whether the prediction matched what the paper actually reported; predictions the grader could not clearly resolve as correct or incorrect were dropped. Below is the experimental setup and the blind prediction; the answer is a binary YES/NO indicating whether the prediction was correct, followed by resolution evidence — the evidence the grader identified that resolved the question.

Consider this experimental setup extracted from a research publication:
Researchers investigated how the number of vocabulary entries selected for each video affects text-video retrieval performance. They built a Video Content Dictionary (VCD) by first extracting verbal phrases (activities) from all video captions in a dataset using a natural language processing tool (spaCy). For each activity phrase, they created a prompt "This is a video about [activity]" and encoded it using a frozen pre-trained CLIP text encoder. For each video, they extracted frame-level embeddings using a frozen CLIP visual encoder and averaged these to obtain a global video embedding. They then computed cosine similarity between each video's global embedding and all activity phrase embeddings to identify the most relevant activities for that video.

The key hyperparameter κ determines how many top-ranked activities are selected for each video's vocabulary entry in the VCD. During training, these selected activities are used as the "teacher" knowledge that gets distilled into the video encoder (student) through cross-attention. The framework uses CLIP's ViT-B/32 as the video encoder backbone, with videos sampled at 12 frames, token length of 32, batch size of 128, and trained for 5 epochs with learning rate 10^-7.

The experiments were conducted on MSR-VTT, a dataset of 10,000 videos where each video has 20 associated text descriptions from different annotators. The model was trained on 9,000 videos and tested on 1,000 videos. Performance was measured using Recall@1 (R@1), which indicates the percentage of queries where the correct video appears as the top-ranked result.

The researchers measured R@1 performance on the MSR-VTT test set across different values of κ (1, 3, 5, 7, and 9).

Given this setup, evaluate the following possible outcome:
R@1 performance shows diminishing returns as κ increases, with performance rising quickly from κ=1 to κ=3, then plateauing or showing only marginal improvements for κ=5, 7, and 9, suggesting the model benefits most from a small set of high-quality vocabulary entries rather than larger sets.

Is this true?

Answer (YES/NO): NO